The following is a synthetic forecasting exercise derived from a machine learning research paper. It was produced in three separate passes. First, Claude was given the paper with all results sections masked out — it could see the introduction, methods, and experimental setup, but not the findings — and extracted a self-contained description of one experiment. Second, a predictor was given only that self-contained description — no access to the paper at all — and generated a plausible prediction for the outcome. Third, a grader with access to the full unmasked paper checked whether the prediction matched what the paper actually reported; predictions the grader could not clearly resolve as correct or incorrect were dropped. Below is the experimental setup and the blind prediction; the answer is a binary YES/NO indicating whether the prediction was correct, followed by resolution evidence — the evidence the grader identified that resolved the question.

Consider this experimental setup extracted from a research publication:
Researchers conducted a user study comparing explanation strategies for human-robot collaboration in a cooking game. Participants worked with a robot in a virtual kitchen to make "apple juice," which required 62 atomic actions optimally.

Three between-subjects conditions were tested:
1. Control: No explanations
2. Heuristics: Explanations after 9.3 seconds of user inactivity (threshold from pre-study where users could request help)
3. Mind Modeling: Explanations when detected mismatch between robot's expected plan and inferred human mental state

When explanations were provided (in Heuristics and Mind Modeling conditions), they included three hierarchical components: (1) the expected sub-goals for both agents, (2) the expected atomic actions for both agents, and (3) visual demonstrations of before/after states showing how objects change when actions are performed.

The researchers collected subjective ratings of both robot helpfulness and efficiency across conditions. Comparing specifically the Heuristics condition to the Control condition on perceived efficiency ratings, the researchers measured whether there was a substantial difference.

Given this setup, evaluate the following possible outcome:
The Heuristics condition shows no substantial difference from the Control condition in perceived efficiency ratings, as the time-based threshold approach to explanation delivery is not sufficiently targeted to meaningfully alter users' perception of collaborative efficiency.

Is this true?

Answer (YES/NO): YES